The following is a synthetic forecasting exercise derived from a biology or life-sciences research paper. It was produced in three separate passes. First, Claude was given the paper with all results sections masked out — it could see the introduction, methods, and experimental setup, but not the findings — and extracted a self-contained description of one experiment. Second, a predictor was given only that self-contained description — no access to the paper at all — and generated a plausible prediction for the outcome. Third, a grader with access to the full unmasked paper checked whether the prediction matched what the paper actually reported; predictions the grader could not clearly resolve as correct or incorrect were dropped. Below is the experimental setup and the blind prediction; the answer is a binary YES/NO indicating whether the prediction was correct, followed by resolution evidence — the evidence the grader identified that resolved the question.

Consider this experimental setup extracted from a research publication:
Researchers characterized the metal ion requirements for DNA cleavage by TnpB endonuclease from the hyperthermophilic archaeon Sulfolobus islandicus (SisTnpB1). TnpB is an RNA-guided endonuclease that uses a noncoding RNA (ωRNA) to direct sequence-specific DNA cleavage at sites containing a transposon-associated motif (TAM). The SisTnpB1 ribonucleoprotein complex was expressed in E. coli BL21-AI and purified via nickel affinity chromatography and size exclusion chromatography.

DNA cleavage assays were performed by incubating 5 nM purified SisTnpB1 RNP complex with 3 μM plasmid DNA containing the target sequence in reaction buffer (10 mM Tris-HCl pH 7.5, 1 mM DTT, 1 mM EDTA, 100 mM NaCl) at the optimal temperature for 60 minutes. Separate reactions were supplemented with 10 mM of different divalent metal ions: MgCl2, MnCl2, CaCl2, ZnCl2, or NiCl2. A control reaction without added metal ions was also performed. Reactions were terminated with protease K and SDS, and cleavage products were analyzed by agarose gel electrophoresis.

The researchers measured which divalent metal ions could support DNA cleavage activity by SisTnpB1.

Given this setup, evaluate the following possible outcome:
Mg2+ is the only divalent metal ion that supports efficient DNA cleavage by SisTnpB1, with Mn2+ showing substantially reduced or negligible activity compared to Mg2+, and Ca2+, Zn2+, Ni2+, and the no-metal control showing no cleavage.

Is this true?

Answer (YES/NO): NO